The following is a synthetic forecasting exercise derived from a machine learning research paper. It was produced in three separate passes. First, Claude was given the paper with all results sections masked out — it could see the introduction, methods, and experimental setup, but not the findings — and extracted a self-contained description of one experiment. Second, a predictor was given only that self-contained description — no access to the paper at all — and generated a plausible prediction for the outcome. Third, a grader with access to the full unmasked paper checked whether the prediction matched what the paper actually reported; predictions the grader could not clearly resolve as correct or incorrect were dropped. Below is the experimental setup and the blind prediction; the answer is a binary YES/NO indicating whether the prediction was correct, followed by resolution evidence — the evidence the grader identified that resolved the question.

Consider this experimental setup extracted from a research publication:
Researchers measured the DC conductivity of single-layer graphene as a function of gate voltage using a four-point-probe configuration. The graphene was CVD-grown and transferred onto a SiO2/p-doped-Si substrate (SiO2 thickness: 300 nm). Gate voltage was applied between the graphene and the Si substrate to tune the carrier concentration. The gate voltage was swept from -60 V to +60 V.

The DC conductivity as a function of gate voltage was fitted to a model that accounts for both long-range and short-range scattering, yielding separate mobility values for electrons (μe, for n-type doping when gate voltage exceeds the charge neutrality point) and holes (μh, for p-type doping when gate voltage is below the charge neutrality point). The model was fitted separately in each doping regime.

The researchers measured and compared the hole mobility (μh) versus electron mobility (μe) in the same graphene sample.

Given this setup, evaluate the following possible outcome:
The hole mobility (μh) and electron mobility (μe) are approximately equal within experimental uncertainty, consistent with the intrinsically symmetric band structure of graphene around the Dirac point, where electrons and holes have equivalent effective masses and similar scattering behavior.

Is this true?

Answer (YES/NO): NO